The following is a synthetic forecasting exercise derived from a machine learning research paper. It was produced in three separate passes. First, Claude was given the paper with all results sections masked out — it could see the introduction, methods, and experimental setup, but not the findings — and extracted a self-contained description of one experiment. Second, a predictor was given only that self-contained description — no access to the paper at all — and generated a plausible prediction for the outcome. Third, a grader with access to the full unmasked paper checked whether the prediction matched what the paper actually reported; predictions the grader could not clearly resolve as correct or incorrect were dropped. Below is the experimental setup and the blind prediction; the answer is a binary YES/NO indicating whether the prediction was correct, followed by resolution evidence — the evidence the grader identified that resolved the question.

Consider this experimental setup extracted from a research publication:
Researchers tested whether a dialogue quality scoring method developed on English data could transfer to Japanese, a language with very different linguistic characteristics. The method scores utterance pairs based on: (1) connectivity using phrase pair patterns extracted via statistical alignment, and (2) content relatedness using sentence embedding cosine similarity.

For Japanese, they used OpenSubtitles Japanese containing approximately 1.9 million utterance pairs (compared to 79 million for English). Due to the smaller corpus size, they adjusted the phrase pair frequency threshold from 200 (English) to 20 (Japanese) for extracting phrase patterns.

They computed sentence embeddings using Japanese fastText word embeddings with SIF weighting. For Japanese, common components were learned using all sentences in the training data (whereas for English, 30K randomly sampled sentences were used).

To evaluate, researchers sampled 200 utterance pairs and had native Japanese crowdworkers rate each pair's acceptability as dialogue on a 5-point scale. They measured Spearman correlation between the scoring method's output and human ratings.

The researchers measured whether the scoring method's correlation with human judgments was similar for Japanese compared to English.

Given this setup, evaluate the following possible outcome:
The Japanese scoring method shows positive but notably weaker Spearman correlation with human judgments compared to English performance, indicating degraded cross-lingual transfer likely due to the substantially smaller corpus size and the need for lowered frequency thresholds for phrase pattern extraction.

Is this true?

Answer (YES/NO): YES